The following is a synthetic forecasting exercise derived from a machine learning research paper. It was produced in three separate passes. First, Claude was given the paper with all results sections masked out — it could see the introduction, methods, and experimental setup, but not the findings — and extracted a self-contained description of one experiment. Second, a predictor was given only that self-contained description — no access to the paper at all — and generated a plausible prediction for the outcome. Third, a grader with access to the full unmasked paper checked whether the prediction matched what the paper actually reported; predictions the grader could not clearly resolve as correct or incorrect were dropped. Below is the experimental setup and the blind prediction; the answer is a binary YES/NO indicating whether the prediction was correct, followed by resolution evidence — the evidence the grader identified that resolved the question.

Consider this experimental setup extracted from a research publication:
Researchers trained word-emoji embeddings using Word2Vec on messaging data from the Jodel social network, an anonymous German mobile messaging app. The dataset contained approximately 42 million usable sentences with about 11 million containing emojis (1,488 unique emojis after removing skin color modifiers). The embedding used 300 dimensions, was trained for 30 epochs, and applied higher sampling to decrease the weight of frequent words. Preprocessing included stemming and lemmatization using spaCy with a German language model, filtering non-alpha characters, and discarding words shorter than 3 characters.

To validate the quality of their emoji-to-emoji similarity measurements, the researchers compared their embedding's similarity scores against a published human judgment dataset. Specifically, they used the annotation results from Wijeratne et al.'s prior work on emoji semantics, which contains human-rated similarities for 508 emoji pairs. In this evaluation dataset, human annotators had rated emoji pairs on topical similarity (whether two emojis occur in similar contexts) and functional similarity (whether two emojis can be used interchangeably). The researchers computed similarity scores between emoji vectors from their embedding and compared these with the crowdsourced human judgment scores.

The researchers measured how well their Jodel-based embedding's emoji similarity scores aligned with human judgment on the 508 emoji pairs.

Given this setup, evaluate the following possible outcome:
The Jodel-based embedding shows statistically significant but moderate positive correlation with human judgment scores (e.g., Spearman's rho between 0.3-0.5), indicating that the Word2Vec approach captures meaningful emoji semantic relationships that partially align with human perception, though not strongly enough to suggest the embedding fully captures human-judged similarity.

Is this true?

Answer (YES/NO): NO